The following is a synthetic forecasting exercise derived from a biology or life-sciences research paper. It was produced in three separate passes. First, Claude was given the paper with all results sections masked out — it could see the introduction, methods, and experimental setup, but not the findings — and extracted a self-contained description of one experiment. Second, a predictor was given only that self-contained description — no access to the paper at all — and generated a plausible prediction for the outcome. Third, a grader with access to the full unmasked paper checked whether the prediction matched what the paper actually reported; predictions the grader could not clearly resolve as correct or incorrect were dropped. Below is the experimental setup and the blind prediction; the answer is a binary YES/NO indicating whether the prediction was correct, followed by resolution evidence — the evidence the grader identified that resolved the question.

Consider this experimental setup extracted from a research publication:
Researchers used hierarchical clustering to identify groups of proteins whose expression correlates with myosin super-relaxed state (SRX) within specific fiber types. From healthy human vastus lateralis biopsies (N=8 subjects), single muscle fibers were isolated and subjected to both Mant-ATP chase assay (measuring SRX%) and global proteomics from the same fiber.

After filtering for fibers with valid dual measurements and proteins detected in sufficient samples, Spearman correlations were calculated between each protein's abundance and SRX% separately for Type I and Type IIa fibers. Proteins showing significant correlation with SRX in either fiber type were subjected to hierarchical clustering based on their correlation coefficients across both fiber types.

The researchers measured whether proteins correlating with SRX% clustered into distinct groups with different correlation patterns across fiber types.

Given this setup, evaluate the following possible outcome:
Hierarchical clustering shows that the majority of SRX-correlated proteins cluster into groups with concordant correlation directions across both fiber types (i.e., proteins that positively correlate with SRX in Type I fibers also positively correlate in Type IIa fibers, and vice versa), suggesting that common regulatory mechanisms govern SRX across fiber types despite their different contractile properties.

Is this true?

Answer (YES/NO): NO